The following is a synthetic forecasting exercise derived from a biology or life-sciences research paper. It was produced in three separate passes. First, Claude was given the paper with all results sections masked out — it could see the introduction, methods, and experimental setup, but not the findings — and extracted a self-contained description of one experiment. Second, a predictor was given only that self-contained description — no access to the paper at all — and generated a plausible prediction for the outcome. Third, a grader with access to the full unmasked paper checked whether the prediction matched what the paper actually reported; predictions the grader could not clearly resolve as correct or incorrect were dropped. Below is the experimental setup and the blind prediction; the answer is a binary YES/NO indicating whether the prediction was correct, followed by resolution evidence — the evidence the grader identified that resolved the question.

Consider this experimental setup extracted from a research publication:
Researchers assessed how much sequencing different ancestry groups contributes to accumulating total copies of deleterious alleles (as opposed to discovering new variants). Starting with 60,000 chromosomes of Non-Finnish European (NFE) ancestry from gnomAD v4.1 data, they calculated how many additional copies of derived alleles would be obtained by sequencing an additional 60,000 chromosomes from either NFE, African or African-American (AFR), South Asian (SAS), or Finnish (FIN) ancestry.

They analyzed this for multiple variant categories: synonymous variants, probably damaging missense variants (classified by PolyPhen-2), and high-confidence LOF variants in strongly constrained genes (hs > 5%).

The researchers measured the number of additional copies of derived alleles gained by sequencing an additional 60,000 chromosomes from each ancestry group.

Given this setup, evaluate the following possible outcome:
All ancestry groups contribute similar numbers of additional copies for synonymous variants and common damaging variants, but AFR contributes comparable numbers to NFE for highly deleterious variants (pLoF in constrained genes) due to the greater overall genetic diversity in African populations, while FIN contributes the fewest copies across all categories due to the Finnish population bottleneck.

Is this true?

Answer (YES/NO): NO